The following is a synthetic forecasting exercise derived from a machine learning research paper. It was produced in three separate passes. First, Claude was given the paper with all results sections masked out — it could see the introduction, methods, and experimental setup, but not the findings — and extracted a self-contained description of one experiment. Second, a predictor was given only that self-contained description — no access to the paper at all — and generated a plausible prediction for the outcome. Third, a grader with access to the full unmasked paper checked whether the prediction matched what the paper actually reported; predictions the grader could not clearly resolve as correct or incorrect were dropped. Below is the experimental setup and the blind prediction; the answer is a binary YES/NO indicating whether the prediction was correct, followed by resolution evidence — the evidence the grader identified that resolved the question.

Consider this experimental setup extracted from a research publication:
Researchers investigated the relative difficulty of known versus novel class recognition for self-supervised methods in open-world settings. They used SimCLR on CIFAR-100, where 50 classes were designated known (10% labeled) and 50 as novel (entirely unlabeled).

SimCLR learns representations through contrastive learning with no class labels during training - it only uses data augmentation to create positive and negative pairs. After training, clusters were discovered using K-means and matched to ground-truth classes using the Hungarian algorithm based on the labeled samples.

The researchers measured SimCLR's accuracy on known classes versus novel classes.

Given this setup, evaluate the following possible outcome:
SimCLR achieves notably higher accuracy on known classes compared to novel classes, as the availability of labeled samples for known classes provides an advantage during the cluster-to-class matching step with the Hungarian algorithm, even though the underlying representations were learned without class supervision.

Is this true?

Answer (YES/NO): NO